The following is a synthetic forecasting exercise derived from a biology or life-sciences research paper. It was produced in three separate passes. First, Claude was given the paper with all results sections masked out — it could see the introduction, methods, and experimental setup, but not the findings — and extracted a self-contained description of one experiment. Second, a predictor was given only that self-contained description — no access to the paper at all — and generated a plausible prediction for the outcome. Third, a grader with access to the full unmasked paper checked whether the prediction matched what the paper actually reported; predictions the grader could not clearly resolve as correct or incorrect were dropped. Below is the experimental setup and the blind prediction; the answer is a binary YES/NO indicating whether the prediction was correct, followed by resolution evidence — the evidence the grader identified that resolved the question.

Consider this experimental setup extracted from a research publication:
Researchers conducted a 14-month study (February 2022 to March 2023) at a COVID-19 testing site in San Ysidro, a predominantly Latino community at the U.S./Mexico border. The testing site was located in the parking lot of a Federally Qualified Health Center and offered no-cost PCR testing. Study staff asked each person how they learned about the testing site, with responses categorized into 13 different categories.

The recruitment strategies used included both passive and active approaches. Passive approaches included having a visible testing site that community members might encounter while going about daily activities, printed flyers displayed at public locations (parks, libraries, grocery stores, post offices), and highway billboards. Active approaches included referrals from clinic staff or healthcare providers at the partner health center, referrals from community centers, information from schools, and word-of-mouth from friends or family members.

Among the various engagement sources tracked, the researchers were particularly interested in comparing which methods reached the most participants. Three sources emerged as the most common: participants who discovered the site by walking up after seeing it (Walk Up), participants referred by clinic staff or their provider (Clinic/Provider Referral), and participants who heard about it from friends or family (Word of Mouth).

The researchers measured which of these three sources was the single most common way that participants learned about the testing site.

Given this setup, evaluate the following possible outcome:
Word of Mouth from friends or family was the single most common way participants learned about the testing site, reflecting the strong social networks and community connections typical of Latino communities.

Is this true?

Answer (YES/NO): YES